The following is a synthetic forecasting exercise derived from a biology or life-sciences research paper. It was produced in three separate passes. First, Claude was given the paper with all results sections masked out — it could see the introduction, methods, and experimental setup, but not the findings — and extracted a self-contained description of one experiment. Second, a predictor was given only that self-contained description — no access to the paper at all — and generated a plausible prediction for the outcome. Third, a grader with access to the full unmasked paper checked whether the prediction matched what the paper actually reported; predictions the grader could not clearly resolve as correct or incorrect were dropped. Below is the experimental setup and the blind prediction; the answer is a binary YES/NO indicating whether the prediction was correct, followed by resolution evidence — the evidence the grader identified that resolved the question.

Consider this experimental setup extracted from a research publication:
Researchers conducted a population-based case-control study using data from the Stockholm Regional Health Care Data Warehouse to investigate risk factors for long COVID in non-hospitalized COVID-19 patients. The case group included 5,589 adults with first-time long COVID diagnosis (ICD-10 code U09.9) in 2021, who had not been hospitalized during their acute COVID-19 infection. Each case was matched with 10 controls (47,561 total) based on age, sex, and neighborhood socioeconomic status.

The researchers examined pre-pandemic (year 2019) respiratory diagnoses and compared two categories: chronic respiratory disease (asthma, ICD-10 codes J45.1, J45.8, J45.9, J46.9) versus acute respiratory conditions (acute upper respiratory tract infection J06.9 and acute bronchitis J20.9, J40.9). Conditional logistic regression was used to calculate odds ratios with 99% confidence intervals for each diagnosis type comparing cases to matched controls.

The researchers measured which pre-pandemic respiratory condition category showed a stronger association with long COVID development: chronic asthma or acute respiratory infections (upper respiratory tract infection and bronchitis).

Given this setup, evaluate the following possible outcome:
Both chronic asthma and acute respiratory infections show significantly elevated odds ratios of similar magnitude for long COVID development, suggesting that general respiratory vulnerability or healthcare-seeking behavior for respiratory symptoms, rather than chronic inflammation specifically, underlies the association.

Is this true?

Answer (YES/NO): NO